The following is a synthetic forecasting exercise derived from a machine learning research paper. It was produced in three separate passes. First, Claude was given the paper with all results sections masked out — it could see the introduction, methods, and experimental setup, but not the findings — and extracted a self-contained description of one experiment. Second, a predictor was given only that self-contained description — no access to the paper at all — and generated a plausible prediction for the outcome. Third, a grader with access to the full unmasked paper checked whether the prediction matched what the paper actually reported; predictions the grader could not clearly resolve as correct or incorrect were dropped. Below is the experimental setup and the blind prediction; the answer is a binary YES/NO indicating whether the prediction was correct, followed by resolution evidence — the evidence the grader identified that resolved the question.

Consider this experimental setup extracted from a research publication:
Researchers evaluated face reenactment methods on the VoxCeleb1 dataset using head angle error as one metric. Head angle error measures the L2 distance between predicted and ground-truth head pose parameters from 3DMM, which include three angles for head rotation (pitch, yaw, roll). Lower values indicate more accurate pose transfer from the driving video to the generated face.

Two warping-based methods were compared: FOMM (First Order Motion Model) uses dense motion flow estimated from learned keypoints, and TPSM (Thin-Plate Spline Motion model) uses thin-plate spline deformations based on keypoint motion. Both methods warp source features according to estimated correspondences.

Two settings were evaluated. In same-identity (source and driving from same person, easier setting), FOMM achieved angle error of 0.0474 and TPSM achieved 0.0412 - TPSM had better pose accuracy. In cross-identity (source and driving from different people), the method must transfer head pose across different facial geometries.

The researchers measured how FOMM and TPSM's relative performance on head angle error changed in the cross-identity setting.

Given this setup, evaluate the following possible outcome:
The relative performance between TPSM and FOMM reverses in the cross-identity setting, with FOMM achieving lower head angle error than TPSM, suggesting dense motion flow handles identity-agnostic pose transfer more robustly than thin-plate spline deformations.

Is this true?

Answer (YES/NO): NO